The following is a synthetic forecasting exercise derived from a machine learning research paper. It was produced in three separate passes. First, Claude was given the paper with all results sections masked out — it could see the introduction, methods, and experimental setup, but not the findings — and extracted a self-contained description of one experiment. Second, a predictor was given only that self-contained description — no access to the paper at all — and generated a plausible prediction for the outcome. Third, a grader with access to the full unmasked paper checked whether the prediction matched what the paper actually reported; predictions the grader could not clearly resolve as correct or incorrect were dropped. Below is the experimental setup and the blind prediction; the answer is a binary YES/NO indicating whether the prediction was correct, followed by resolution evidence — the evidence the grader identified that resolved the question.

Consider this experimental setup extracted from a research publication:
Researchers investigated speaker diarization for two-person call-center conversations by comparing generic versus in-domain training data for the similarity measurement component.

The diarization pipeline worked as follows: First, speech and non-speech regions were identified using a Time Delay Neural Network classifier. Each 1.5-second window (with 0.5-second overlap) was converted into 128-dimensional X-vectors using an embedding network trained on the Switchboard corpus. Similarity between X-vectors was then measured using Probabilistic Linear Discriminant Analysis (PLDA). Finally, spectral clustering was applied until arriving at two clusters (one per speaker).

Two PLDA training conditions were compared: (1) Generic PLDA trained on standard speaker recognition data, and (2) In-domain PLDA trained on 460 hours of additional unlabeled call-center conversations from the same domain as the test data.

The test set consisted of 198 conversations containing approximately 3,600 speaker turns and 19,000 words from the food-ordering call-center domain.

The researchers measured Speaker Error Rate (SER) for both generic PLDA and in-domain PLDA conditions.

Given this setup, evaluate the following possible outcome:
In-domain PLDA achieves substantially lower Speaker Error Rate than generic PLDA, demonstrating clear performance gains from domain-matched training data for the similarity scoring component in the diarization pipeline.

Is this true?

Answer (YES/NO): YES